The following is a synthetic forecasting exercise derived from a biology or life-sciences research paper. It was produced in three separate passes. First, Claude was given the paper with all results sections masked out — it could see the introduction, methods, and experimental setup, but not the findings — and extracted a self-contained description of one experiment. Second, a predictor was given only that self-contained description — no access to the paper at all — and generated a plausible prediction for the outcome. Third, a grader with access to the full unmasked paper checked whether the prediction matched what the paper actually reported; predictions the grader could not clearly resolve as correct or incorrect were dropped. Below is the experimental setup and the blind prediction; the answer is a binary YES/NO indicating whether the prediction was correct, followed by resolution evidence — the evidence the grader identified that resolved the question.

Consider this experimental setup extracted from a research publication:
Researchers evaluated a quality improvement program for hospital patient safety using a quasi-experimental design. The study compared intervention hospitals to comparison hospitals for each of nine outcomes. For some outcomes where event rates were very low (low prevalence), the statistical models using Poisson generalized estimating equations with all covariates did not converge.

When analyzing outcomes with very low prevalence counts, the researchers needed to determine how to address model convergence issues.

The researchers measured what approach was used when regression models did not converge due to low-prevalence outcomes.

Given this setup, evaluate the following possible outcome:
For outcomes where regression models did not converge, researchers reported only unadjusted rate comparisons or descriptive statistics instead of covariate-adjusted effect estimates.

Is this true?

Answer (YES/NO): NO